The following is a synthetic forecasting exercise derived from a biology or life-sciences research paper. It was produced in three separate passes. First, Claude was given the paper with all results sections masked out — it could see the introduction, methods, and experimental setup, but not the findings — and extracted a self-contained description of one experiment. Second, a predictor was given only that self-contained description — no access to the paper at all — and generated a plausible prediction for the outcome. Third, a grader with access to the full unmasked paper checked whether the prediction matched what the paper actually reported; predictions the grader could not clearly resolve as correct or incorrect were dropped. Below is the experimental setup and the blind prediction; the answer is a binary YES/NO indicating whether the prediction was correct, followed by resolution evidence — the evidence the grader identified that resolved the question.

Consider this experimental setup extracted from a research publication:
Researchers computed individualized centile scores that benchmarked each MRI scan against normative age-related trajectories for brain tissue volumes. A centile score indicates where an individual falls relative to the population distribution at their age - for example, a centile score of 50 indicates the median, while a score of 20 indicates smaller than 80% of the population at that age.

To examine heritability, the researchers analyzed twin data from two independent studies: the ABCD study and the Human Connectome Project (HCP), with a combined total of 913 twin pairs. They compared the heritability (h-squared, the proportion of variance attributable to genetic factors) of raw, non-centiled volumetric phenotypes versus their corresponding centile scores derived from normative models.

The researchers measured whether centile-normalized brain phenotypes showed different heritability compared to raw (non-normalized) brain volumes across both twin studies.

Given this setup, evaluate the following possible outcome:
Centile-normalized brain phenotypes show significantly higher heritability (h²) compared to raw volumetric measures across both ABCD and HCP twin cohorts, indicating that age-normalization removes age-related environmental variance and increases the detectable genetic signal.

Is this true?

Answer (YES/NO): YES